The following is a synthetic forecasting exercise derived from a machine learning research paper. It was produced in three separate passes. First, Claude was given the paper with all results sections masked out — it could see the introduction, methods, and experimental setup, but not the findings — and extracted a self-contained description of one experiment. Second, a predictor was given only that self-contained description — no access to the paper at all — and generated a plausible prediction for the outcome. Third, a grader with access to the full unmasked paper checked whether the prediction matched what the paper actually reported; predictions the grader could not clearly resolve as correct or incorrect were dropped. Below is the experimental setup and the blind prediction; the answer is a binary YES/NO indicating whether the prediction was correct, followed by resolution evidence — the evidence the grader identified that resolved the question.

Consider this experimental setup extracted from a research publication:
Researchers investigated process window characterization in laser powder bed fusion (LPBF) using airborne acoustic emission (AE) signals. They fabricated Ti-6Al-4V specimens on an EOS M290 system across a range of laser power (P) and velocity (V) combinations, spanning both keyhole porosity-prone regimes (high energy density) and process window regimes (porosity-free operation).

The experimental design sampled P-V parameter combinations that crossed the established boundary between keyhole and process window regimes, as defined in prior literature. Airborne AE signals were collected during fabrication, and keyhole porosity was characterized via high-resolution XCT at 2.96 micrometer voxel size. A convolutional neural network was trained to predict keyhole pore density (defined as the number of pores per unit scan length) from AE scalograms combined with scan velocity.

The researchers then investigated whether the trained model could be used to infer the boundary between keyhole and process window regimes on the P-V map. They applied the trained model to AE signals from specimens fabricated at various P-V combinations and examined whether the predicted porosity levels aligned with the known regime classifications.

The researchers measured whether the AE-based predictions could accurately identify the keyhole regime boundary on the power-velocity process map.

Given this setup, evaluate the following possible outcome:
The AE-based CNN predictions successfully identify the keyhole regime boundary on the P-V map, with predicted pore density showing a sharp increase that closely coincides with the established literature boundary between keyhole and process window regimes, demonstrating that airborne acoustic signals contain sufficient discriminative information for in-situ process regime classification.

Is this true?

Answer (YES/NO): YES